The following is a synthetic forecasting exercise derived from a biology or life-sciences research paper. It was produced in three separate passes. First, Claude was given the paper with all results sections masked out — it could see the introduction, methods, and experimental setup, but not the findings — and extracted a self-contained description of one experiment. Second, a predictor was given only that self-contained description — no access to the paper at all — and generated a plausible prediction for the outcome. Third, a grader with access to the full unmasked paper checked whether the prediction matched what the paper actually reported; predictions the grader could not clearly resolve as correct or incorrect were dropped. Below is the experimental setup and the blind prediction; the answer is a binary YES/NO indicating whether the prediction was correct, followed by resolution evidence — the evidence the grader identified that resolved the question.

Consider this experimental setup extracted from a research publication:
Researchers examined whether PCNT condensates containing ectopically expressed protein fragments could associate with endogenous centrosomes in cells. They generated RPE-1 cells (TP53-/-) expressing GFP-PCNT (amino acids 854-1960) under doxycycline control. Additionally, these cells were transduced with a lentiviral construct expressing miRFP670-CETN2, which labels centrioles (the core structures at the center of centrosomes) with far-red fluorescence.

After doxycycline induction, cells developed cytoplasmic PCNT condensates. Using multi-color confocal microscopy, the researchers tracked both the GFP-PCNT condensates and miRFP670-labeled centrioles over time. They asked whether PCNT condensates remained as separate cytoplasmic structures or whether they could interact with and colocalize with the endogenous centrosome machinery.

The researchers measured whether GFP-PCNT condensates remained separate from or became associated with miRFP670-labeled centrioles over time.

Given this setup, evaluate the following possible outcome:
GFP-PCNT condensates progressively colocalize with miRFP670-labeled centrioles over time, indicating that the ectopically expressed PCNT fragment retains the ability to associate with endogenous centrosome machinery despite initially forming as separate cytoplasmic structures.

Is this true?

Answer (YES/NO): YES